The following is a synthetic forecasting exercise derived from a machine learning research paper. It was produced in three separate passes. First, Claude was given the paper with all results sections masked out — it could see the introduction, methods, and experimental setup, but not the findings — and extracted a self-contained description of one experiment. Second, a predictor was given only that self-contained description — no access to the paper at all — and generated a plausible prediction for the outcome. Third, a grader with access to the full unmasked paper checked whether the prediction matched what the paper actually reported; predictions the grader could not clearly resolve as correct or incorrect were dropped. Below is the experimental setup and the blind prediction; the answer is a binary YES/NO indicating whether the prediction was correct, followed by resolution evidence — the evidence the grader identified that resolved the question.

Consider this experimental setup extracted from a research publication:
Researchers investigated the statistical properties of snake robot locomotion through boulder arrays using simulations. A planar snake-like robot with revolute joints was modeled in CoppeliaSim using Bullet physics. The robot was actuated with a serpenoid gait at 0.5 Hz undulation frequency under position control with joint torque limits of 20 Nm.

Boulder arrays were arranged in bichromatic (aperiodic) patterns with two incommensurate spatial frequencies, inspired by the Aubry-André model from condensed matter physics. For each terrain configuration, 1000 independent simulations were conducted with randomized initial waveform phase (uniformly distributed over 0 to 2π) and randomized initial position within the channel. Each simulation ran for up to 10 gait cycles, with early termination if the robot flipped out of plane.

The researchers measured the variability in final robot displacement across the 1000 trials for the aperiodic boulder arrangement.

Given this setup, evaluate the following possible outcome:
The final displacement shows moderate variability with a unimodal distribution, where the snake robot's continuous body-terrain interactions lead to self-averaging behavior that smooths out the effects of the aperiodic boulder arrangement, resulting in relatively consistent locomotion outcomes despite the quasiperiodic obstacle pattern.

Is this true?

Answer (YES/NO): NO